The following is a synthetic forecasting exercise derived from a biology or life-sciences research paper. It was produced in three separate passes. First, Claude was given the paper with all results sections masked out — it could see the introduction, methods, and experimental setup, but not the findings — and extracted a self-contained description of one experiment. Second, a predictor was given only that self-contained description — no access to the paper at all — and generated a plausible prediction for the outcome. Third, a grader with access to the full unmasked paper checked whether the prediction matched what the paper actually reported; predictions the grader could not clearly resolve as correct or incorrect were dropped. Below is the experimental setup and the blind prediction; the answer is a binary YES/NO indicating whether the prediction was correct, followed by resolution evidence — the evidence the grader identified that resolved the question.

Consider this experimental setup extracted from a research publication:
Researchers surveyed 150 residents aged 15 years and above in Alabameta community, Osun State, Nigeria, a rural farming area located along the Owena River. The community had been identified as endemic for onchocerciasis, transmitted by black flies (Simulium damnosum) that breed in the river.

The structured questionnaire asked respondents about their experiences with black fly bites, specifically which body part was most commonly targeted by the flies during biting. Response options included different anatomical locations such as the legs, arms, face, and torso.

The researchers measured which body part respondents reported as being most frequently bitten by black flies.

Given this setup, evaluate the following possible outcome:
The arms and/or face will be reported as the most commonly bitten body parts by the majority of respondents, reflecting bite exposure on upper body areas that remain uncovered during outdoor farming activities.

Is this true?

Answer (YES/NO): NO